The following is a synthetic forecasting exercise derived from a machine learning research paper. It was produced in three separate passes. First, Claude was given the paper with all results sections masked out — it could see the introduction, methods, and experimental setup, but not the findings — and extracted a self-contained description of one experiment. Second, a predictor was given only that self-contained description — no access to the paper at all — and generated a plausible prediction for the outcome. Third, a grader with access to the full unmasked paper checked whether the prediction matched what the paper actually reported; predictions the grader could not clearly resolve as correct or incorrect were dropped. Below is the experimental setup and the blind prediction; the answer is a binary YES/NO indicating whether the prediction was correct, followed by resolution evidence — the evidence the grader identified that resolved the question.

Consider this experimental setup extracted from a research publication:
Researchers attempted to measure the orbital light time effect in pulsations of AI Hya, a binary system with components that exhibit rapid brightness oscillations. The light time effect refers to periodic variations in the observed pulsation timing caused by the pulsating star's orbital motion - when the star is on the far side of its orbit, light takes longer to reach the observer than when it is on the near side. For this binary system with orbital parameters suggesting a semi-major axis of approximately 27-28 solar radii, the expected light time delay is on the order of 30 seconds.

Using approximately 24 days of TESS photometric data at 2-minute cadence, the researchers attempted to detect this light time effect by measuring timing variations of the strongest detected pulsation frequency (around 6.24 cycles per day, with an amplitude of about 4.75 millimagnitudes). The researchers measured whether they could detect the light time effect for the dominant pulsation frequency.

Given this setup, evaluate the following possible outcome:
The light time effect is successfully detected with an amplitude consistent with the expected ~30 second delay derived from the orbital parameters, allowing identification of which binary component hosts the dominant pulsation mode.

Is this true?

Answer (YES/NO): NO